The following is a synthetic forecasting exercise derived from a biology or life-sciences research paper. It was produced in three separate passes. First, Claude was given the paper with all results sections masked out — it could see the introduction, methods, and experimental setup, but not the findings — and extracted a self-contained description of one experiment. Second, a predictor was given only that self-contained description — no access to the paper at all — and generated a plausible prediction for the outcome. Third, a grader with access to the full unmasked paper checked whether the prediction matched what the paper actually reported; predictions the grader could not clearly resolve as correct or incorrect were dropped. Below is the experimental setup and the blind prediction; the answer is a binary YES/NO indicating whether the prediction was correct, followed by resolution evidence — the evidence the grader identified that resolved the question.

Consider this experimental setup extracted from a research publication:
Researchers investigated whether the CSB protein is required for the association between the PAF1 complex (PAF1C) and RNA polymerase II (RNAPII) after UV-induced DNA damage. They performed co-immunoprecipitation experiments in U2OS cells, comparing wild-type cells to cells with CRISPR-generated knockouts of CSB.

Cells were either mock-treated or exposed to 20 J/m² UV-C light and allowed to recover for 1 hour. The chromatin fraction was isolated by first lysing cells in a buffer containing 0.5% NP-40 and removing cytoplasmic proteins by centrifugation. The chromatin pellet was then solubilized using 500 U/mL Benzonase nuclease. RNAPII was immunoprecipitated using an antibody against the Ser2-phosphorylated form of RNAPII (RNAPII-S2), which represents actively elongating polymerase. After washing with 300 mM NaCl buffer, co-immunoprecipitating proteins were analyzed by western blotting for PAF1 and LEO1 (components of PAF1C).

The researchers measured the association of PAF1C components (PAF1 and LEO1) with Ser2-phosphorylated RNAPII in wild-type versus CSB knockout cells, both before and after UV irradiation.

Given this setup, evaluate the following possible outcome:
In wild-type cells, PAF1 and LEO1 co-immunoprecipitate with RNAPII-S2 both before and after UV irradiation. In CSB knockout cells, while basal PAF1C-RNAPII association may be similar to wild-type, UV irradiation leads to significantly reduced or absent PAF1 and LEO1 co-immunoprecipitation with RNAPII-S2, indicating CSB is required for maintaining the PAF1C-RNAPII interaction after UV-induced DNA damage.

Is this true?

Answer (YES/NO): NO